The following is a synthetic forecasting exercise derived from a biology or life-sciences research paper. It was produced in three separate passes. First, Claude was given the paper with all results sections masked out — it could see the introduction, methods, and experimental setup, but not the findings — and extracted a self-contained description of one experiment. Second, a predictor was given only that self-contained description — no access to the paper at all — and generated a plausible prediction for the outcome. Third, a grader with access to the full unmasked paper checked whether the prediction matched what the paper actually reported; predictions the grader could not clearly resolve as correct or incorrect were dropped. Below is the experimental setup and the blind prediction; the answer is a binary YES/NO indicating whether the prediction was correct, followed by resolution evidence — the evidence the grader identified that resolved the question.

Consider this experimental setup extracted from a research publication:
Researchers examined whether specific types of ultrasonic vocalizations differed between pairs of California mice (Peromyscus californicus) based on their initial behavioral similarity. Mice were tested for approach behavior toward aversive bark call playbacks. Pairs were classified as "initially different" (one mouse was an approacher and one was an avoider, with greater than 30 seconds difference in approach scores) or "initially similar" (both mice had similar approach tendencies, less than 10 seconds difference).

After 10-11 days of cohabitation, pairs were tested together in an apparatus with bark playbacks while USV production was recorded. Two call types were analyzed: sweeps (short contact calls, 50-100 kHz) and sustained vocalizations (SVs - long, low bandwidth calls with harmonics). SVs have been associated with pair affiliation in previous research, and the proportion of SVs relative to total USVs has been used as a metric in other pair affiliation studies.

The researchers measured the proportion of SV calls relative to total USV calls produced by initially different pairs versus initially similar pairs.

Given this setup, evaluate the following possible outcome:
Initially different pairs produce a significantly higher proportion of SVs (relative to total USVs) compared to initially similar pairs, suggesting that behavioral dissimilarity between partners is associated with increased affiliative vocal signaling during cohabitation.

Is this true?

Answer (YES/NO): YES